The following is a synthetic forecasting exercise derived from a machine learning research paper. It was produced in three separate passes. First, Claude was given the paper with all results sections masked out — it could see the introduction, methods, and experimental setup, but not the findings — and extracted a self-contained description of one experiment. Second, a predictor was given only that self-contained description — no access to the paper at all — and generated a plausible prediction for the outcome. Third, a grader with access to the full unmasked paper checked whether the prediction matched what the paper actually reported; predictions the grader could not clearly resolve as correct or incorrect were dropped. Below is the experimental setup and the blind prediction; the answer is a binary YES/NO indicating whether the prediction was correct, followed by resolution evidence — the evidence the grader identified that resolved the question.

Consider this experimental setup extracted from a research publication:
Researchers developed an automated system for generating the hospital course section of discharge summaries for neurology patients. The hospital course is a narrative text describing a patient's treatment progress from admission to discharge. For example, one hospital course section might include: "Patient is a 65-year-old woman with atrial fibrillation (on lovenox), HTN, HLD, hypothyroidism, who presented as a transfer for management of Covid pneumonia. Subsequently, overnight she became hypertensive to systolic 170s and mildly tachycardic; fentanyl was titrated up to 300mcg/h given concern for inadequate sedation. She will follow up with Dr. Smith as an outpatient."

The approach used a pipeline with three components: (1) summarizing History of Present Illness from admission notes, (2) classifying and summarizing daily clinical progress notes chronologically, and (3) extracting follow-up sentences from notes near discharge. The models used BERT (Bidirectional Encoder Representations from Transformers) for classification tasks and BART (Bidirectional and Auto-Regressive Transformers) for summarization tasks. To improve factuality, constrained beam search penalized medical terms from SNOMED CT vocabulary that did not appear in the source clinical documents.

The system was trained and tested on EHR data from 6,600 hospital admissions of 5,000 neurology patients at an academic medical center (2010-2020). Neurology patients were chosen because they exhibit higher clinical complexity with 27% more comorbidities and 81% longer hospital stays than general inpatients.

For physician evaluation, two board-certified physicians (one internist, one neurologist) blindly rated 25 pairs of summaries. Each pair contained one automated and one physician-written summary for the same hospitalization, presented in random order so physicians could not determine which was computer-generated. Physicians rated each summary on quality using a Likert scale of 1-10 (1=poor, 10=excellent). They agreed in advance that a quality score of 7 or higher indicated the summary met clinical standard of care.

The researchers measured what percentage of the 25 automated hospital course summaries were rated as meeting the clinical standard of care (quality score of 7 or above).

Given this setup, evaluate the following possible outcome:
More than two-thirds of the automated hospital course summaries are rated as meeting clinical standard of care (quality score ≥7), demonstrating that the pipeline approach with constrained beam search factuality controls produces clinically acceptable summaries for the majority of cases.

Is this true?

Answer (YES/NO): NO